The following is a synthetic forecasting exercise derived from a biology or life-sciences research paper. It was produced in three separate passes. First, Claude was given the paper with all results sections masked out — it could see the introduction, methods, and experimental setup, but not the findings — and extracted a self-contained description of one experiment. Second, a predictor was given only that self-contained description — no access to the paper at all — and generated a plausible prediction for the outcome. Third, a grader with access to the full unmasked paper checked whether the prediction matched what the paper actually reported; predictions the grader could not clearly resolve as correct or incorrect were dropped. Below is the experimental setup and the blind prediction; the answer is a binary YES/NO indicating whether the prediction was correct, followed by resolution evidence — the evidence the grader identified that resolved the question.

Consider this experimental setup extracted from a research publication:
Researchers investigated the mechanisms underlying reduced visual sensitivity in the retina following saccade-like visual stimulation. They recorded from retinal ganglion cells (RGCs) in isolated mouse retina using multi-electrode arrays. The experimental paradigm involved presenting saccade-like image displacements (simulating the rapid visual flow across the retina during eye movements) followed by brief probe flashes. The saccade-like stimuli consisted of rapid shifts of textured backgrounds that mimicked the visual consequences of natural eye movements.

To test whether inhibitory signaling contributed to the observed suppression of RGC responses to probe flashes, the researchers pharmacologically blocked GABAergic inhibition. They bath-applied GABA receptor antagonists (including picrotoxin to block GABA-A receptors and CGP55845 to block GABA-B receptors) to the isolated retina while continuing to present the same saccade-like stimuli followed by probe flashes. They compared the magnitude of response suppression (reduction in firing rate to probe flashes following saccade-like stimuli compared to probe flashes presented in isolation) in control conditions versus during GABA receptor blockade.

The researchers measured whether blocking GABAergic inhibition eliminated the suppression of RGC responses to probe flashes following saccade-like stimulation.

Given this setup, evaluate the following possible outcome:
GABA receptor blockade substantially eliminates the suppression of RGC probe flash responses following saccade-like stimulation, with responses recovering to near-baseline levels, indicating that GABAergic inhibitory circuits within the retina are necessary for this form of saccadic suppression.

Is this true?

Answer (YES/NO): NO